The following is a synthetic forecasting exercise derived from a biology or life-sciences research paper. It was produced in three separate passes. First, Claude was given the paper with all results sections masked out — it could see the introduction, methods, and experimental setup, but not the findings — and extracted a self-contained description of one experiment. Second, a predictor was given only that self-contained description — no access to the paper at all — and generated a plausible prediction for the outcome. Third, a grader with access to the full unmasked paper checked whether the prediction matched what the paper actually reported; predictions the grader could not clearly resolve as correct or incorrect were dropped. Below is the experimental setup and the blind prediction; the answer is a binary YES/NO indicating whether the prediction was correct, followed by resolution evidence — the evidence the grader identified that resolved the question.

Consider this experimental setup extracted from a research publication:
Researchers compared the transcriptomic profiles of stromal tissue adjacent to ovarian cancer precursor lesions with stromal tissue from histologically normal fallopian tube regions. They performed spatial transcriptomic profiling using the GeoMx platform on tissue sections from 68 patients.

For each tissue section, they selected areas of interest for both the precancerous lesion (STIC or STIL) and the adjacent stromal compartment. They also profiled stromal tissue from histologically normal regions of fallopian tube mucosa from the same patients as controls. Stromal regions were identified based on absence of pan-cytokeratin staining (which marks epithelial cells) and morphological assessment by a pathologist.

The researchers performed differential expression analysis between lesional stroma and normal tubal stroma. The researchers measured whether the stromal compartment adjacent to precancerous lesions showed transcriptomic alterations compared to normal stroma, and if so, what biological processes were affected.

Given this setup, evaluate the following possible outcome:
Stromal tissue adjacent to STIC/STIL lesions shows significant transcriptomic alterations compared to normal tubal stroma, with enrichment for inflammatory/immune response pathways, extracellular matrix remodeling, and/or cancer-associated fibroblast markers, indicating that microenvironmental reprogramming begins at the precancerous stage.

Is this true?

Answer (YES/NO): NO